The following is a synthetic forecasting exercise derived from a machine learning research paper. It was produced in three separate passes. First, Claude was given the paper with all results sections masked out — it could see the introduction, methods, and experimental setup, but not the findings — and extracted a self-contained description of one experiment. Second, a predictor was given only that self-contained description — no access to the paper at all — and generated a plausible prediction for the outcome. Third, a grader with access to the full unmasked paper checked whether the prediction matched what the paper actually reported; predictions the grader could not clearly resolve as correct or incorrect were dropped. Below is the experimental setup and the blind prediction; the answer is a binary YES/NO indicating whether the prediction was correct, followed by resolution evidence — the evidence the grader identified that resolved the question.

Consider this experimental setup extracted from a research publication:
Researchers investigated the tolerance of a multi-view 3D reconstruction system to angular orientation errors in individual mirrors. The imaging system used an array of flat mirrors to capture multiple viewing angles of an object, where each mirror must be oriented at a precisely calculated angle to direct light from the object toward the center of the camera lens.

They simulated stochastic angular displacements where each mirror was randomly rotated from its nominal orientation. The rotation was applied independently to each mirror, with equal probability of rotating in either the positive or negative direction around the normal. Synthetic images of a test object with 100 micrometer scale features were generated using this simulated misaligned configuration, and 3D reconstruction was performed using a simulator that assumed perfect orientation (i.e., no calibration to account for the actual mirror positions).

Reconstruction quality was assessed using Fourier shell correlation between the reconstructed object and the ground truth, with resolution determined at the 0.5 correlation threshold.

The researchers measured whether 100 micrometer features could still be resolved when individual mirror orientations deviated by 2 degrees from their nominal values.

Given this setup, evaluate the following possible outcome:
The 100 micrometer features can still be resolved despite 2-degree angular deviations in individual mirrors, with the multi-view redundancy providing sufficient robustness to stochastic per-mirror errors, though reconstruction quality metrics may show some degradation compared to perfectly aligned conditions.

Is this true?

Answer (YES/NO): YES